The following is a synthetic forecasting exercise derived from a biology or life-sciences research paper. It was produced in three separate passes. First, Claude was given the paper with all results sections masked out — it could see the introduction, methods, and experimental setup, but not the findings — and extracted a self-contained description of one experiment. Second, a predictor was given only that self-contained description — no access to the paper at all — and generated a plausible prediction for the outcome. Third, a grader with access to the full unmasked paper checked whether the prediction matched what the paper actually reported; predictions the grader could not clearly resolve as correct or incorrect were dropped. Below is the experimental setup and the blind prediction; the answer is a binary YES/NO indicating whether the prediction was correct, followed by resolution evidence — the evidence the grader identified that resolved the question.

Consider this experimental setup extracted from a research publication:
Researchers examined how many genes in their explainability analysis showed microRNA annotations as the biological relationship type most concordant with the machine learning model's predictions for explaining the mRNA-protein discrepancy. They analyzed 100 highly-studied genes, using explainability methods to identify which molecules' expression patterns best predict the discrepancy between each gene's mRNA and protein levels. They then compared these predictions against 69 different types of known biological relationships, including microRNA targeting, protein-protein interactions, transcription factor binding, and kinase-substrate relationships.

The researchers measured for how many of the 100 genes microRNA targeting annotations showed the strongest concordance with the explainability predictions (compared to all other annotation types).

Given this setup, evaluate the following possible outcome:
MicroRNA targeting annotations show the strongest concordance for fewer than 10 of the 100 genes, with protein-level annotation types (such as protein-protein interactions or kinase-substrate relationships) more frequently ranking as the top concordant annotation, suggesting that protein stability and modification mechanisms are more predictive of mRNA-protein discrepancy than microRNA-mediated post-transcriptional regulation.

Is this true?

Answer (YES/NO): NO